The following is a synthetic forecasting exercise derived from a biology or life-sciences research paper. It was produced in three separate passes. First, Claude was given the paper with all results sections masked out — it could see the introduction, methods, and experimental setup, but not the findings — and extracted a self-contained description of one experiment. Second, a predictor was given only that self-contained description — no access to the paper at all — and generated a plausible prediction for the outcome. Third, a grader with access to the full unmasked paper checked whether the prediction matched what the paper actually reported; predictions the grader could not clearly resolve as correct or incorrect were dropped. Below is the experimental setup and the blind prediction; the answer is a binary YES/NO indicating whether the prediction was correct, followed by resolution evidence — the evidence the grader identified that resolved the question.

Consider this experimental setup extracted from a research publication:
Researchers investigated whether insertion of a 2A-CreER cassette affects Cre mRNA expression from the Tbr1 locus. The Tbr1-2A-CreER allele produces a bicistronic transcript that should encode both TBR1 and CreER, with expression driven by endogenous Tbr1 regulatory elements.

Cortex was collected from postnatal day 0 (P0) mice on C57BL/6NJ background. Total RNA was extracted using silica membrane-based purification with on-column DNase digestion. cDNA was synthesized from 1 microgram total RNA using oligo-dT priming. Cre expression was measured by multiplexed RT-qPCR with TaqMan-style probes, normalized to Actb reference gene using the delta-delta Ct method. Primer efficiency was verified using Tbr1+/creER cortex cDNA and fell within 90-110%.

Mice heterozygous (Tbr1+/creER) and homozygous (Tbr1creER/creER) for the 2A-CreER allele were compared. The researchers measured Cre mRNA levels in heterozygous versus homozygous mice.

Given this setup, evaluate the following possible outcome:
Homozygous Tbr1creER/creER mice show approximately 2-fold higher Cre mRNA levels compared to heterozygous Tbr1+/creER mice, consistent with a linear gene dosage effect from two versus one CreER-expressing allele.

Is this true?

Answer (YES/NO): NO